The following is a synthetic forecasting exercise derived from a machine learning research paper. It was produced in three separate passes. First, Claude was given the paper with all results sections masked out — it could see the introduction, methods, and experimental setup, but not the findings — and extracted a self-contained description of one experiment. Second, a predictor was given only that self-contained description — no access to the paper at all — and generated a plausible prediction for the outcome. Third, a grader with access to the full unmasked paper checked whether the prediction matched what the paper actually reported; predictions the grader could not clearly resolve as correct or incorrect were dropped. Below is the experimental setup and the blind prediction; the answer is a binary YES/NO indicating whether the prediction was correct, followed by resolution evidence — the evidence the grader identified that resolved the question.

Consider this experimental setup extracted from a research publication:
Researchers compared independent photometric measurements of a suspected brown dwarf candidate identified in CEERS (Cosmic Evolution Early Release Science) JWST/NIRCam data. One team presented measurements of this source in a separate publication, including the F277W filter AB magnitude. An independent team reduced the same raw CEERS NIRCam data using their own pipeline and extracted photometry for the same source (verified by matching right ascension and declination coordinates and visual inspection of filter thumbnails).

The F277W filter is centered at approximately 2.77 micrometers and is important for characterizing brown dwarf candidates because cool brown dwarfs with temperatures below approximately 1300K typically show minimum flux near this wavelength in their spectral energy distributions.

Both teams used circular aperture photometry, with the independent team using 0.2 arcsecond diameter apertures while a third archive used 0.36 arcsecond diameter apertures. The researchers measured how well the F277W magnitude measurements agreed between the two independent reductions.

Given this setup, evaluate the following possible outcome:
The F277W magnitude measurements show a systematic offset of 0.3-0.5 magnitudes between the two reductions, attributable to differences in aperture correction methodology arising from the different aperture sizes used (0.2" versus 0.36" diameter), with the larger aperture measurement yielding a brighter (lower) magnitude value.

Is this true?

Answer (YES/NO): NO